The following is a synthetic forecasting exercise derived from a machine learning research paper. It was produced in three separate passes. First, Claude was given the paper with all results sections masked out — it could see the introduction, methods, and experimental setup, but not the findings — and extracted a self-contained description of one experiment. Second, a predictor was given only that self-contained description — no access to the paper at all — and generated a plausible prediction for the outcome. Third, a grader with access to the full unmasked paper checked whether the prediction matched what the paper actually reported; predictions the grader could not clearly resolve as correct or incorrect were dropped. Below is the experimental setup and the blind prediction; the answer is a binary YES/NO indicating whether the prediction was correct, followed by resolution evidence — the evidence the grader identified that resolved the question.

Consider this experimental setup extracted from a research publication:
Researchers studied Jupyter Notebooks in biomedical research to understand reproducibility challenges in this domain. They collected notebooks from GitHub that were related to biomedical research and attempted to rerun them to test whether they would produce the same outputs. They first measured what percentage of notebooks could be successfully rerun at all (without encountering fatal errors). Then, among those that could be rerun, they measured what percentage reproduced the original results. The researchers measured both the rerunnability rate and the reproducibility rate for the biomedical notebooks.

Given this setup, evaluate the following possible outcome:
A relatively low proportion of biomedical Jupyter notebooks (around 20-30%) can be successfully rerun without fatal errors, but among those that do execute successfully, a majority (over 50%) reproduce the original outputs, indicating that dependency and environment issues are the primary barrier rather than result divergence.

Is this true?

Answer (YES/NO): NO